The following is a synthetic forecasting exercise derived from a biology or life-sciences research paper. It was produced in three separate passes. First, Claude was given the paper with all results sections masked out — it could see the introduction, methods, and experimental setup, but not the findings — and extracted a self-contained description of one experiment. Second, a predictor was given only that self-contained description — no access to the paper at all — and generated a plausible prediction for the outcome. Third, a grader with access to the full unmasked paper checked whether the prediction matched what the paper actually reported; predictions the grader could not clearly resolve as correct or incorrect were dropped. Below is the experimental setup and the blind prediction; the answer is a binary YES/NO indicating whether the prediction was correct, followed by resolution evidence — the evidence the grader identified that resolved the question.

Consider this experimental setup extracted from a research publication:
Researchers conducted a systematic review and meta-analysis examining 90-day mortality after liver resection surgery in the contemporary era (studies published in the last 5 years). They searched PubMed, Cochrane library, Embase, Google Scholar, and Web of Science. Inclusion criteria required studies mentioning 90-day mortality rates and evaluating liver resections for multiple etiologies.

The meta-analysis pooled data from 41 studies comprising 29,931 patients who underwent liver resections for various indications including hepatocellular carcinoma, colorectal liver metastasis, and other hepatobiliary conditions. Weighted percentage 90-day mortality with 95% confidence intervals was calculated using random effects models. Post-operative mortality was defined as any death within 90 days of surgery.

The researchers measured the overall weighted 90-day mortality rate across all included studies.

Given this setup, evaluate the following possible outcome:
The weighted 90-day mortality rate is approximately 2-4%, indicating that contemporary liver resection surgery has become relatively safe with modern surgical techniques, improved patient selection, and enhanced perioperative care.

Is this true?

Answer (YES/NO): YES